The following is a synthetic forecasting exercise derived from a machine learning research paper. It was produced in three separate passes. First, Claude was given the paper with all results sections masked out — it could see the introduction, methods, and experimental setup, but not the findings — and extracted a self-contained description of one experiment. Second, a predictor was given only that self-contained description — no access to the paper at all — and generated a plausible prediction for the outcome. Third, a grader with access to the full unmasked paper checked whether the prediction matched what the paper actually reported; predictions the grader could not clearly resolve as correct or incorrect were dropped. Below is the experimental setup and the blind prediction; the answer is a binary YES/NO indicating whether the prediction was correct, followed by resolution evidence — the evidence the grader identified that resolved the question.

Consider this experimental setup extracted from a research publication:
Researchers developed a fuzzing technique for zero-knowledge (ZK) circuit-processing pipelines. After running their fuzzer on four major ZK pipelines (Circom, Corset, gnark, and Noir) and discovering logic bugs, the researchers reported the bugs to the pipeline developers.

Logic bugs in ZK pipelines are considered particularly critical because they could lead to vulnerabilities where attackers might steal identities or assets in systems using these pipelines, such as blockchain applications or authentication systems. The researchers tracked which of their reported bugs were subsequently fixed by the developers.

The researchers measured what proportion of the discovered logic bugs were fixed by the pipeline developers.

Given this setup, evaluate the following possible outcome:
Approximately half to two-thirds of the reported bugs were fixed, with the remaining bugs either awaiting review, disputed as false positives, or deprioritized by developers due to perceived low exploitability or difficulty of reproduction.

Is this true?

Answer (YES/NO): NO